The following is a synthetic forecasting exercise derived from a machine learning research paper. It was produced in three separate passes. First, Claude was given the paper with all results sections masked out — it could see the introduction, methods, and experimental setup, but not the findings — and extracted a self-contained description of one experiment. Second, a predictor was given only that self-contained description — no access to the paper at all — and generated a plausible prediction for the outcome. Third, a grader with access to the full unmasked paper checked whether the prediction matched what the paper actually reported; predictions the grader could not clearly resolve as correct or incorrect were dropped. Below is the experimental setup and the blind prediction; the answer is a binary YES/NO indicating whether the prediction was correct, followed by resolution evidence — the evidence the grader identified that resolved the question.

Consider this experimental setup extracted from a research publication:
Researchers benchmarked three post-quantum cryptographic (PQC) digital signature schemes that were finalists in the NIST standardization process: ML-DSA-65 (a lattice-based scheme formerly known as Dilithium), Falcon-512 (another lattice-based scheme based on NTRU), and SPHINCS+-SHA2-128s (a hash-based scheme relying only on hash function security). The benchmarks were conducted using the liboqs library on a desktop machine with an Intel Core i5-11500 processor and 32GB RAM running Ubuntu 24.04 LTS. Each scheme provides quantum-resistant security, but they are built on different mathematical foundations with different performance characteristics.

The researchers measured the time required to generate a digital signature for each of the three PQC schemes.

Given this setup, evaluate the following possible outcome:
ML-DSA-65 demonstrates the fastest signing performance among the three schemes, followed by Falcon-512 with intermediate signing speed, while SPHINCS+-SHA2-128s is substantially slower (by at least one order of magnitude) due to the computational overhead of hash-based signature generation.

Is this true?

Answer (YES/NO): YES